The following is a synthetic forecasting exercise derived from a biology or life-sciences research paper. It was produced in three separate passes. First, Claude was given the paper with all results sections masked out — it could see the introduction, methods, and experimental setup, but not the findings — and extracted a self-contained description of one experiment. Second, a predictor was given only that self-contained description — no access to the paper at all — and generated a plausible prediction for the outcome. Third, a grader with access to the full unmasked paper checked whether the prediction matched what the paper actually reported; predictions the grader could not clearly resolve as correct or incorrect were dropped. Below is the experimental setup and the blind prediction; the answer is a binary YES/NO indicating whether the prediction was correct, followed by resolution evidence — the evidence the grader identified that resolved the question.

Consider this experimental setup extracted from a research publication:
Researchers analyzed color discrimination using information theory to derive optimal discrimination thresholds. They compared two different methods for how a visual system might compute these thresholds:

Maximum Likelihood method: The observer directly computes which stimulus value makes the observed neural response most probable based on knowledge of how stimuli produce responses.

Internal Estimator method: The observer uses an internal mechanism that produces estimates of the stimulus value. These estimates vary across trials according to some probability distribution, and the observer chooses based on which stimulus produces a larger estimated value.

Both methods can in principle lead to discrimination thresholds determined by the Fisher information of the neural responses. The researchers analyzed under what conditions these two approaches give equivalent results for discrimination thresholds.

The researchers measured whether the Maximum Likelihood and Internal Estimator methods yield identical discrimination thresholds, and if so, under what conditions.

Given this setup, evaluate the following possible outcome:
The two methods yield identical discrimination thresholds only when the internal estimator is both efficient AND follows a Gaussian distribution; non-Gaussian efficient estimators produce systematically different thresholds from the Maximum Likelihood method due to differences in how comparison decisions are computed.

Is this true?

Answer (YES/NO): NO